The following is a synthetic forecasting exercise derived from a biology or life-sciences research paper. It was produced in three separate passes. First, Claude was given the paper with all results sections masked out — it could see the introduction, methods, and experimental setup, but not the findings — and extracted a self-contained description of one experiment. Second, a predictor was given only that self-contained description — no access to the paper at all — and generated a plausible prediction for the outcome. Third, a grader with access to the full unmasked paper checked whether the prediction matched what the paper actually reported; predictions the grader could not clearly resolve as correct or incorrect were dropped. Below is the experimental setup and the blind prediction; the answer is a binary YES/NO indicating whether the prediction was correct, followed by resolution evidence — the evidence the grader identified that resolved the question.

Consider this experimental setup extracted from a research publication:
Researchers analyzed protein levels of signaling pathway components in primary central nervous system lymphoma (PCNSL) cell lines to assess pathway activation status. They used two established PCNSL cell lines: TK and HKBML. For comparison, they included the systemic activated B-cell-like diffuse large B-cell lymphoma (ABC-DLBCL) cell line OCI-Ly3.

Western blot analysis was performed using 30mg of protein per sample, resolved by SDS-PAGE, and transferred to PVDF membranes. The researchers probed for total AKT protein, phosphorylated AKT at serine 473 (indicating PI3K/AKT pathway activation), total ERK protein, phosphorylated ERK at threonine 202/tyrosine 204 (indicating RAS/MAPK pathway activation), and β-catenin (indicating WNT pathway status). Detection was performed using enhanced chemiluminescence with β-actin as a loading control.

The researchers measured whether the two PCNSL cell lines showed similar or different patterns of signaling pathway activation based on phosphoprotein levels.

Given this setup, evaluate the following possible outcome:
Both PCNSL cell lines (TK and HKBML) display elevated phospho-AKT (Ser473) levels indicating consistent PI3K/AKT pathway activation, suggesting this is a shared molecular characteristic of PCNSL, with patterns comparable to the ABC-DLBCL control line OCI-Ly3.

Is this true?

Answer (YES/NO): NO